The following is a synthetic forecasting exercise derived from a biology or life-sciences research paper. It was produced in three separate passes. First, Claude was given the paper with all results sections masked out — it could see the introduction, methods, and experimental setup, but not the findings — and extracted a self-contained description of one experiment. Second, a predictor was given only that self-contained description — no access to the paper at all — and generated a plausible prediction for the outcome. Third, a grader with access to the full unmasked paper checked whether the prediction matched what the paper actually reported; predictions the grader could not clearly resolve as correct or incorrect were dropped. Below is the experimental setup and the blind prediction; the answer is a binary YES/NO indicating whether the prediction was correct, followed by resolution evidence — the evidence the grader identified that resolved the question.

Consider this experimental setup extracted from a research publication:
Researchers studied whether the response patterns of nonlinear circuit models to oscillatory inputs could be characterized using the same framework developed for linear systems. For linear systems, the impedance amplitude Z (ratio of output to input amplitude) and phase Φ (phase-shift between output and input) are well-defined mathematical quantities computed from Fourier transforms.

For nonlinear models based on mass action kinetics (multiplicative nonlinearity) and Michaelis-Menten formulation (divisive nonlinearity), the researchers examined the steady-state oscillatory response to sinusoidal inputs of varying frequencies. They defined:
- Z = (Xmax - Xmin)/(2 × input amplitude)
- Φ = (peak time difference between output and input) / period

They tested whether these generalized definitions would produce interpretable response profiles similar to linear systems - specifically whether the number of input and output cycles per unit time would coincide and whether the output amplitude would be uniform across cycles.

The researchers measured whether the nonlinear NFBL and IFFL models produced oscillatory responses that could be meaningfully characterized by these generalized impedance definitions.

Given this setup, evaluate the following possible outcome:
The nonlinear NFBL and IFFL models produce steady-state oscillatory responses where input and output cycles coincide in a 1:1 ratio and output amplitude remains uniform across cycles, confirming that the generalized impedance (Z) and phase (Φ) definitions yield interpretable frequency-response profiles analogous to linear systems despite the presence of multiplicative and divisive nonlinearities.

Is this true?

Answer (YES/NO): YES